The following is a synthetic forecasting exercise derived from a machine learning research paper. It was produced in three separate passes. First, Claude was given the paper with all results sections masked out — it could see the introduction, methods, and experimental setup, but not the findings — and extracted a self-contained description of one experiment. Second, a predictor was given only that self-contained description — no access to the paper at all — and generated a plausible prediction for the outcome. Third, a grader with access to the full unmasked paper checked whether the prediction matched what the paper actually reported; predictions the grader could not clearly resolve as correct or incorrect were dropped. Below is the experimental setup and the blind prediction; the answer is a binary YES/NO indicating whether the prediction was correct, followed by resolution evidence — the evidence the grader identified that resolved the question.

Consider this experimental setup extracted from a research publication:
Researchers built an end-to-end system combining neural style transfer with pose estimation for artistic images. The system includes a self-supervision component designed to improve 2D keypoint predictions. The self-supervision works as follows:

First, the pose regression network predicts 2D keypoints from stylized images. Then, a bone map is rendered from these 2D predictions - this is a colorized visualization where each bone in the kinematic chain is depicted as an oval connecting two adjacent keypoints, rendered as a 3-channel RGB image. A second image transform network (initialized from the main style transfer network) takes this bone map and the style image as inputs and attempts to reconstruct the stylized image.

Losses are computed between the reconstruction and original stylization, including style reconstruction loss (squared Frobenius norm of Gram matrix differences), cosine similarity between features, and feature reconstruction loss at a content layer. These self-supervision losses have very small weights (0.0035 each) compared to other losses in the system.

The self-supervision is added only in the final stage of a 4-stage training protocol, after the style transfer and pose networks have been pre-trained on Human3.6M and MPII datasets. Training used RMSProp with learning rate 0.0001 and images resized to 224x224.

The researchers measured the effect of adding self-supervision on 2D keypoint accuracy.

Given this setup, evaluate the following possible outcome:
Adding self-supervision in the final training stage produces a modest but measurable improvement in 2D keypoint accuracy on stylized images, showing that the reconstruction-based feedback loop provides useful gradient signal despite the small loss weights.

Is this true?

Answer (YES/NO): YES